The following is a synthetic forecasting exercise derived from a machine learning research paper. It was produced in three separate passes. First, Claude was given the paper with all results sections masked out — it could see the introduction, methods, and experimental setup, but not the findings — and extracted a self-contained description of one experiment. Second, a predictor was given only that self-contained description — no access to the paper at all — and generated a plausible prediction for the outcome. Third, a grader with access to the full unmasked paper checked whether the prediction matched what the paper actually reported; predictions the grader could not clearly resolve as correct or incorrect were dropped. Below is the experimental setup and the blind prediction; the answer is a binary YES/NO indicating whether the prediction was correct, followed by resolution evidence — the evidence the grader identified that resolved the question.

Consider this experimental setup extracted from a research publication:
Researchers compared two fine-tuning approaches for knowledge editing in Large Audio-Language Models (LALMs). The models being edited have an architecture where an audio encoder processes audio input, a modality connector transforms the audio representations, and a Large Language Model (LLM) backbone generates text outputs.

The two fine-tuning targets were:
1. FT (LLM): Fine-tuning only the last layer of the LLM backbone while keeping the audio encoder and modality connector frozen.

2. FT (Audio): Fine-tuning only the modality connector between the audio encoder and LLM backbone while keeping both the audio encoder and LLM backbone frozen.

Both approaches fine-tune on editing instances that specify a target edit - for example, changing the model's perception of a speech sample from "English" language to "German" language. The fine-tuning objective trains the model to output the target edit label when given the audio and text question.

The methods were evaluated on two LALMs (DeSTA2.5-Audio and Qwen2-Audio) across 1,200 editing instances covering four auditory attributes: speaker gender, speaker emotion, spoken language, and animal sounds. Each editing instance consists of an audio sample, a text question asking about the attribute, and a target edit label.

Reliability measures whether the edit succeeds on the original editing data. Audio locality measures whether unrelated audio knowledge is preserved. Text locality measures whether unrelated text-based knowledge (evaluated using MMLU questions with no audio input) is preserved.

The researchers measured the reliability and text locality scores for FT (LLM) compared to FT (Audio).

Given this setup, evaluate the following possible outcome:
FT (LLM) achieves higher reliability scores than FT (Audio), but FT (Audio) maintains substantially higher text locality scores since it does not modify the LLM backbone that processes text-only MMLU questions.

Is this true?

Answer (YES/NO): YES